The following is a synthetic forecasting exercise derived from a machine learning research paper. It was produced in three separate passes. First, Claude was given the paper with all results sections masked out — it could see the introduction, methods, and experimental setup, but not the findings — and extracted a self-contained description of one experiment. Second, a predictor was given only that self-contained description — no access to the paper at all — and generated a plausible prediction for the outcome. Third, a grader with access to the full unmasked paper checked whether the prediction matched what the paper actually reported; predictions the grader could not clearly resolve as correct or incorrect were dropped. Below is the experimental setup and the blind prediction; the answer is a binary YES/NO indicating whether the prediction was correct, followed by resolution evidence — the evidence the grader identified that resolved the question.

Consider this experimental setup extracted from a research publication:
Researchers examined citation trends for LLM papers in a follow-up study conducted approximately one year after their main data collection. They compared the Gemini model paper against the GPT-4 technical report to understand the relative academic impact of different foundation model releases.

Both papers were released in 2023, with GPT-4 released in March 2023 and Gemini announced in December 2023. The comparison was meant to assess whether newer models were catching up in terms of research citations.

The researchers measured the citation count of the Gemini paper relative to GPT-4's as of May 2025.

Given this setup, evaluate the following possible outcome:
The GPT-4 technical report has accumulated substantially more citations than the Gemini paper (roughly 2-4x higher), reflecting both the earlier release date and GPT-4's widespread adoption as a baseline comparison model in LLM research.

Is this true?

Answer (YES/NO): YES